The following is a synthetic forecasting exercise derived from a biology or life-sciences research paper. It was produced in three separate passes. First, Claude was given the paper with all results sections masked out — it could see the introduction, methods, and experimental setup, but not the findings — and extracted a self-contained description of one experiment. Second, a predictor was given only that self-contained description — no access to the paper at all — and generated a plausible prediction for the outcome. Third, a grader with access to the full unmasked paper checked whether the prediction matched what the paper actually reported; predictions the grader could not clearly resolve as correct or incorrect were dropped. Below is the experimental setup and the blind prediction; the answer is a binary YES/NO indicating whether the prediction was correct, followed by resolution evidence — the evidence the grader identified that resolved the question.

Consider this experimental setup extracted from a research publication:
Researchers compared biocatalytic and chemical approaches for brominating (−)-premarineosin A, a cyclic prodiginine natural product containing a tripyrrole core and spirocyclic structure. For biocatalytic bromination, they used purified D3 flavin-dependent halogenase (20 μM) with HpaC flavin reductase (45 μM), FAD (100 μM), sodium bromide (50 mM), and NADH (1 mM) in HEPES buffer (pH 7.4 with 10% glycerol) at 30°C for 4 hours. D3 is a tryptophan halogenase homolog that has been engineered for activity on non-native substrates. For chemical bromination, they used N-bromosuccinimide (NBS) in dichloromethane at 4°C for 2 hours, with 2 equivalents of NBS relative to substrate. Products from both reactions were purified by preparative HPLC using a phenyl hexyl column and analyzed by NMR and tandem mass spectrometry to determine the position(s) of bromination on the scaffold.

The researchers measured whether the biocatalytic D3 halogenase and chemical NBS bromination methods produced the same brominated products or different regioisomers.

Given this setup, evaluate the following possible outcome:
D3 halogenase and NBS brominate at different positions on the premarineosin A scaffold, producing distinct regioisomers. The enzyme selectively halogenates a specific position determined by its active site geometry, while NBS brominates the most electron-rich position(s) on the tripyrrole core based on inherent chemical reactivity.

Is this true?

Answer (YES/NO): YES